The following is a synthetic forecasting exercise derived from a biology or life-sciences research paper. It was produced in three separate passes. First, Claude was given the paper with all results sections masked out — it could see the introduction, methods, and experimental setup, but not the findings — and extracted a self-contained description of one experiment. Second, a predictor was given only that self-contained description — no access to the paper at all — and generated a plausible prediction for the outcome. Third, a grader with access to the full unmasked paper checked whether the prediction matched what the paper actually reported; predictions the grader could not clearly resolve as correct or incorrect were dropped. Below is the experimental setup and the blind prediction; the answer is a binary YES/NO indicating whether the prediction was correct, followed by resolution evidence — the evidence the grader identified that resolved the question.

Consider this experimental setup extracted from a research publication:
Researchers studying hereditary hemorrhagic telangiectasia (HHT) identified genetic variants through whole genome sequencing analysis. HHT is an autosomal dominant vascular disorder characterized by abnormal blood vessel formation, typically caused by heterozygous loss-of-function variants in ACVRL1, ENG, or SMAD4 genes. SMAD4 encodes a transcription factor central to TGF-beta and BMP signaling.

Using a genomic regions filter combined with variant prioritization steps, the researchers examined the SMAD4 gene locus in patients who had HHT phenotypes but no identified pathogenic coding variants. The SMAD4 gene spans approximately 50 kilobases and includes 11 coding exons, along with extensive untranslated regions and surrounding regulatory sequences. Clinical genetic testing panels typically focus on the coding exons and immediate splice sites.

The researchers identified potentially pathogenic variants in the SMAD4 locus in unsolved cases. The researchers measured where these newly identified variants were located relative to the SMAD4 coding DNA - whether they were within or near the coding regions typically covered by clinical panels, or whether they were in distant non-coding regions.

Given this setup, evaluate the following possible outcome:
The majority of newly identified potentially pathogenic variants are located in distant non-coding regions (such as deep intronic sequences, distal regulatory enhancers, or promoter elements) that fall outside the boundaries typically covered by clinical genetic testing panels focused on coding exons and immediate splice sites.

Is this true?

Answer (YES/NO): YES